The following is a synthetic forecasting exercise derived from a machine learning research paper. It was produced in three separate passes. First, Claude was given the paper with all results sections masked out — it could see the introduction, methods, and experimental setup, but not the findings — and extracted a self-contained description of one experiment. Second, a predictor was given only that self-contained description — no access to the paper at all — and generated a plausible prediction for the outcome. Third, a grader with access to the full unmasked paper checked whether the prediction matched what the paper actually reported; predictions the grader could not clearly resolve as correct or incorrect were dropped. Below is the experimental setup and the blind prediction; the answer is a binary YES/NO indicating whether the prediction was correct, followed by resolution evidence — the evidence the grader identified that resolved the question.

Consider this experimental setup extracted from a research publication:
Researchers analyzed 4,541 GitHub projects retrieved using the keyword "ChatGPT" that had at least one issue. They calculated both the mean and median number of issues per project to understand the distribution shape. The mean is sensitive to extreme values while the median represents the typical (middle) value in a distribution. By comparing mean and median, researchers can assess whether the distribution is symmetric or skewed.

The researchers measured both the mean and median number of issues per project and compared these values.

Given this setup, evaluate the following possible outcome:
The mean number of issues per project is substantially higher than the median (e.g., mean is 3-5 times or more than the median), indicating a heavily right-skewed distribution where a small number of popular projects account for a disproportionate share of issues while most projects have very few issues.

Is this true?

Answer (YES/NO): YES